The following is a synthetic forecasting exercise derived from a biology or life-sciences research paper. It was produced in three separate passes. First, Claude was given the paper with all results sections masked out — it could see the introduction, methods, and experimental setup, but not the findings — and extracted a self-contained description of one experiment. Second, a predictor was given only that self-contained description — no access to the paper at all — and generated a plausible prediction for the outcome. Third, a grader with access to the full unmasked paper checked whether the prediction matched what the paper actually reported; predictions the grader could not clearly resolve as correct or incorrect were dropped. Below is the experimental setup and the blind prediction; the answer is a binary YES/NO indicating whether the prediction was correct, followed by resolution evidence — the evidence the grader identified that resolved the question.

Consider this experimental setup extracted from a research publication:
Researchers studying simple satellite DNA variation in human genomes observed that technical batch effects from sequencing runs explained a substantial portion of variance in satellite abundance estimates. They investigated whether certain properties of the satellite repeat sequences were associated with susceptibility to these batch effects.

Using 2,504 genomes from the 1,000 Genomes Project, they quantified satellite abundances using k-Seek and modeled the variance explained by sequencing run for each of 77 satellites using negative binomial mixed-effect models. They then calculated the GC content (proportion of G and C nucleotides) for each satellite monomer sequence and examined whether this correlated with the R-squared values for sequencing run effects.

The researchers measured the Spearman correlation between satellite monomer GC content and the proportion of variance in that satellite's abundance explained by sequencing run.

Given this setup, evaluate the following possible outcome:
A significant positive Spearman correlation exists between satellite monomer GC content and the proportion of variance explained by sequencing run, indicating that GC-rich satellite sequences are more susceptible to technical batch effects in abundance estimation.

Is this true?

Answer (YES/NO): YES